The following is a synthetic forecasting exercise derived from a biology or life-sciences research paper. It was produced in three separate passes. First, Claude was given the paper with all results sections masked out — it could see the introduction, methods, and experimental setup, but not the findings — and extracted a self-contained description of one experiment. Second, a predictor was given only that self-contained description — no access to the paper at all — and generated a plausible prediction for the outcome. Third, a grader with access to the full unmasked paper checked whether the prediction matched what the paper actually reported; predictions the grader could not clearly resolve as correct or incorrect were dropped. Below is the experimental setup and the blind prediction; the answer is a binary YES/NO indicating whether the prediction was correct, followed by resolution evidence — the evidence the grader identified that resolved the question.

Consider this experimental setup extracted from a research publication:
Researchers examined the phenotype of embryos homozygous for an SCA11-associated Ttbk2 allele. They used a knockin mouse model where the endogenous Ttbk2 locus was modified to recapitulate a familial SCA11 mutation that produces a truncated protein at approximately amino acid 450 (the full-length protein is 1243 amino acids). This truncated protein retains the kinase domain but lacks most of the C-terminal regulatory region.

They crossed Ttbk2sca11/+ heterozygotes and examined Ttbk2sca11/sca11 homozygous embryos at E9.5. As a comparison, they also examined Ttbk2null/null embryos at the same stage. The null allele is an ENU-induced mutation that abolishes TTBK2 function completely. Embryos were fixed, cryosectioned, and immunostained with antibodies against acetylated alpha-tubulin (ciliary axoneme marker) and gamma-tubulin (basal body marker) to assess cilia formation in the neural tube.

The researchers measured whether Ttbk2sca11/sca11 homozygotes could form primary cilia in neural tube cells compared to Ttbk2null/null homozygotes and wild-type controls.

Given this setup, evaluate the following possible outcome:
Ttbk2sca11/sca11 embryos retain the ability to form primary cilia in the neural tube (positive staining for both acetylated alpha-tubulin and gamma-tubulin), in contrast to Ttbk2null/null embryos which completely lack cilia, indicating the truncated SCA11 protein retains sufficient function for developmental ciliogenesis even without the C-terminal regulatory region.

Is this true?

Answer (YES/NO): NO